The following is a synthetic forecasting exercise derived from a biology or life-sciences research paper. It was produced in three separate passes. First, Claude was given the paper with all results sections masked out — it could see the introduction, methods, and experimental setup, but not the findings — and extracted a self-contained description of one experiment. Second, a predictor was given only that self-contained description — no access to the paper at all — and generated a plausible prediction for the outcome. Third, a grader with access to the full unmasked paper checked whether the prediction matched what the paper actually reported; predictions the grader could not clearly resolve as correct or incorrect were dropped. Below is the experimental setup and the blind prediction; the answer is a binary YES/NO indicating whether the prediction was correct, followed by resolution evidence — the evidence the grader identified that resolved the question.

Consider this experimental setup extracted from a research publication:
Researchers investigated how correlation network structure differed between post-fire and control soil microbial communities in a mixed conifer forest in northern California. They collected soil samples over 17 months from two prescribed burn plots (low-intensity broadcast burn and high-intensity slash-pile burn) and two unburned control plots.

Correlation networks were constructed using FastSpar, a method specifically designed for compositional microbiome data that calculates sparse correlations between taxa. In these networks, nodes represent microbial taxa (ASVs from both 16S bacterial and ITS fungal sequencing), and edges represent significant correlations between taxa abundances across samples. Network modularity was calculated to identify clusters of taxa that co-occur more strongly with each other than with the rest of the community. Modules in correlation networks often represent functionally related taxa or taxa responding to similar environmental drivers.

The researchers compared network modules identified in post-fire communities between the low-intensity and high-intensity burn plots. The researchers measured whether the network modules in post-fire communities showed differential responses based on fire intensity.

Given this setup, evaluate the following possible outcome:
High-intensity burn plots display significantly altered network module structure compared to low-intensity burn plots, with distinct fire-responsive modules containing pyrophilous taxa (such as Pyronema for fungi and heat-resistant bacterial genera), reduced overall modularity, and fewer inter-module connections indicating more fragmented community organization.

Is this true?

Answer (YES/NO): NO